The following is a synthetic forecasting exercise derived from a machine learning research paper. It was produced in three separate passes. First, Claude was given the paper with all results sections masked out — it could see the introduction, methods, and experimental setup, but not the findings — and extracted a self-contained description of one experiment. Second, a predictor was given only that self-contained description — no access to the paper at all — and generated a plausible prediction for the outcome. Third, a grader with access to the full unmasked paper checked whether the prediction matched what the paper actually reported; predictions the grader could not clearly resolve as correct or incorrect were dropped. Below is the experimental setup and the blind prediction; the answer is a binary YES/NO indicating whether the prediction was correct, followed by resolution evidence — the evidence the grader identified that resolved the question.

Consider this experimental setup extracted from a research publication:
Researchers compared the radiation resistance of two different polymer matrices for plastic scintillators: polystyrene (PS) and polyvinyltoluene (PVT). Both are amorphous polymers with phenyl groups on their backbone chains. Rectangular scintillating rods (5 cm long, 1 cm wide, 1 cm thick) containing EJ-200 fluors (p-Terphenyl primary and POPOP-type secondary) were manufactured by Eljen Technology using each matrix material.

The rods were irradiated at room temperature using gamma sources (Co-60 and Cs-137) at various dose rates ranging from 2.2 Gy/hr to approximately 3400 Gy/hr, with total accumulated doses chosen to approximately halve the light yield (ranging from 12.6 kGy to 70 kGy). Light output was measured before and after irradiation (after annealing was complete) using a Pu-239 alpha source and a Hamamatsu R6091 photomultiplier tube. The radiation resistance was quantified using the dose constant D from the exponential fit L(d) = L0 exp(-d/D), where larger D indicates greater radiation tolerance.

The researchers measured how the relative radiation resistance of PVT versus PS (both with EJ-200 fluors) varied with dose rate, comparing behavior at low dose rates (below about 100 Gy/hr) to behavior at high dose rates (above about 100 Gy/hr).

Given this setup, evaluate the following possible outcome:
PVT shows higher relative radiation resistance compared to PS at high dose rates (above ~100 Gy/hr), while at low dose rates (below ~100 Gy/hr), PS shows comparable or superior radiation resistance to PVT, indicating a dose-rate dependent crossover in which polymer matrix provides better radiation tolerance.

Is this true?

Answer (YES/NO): YES